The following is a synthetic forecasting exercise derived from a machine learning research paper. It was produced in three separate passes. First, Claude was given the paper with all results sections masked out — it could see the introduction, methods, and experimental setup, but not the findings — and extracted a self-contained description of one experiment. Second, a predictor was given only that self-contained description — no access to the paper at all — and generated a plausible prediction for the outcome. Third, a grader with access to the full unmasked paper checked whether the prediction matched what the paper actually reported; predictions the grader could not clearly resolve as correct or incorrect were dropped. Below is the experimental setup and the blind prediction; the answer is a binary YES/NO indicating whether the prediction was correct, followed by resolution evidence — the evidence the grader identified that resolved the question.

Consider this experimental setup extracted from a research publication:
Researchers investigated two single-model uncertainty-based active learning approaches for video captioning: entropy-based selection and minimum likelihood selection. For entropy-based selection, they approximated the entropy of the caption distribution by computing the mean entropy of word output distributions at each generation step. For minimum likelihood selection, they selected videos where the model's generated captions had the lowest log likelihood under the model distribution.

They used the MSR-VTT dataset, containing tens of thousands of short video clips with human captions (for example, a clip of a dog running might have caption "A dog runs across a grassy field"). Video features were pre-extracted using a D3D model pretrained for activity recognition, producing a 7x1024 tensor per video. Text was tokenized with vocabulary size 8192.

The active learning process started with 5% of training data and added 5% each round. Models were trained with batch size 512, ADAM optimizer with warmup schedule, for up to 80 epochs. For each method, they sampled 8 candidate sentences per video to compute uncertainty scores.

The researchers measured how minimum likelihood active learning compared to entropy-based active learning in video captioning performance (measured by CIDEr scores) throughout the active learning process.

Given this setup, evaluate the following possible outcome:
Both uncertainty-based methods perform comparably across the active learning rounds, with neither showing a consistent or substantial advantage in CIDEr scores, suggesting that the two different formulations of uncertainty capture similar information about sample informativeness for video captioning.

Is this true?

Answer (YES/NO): NO